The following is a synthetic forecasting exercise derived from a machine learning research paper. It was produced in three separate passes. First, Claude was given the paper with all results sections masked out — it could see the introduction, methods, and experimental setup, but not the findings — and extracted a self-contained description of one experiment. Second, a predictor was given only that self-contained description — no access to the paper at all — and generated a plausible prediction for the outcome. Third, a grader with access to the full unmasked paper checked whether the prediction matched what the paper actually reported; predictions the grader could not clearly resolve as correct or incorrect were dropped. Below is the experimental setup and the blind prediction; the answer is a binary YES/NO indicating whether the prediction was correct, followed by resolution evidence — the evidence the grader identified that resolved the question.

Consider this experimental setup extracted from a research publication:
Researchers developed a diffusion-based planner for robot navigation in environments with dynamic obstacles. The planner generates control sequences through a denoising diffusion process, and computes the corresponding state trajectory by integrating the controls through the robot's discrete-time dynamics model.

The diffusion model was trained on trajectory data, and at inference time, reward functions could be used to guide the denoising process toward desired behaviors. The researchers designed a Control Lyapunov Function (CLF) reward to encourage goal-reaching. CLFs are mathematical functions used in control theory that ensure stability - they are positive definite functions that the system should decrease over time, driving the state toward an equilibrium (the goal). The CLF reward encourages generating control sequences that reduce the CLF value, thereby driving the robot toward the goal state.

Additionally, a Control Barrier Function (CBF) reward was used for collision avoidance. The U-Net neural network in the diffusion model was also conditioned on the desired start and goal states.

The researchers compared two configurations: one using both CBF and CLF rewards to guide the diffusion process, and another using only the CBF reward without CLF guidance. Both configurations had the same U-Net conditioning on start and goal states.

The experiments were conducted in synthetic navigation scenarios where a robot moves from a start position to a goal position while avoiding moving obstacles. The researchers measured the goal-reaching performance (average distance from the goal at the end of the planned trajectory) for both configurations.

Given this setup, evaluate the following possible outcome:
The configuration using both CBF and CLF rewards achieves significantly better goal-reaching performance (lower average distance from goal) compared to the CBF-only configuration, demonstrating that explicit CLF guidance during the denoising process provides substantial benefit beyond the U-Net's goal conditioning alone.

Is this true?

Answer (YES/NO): YES